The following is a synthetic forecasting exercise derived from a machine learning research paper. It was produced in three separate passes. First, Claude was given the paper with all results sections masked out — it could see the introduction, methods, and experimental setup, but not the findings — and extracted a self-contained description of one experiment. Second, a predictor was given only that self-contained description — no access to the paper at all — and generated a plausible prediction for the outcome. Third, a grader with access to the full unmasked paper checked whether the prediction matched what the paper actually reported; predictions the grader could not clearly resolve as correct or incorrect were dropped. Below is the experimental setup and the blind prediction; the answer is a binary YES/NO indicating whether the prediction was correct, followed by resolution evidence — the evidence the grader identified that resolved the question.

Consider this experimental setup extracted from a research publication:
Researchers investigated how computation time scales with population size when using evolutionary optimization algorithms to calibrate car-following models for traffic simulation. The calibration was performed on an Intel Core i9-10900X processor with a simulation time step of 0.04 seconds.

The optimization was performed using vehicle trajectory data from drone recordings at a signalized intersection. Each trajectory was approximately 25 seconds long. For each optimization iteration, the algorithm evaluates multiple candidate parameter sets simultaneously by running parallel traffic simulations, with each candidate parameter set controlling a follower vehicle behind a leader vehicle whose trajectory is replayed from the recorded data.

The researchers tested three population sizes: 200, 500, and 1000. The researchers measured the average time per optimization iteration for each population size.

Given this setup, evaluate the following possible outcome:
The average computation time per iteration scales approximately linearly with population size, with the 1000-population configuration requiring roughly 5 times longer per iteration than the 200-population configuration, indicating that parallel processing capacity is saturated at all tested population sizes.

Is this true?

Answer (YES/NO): NO